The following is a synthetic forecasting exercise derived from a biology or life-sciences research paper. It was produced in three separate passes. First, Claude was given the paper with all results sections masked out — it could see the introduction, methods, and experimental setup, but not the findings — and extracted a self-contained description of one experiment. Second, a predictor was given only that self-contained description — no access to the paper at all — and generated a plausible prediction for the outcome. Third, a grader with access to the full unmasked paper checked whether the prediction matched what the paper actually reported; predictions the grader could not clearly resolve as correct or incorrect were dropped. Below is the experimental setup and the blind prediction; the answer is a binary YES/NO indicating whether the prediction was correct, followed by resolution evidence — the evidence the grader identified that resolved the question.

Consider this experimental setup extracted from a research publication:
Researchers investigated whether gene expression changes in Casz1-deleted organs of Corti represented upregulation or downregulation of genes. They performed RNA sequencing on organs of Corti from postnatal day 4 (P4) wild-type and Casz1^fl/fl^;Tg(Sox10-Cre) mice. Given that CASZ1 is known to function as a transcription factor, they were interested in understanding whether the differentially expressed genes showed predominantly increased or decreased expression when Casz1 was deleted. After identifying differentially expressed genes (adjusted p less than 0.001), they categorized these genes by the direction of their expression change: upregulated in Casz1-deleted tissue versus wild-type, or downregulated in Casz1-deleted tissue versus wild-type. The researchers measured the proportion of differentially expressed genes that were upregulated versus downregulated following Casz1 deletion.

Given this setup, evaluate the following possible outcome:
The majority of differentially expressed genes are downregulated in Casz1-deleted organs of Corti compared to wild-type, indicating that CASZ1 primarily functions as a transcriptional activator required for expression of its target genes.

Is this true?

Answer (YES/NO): NO